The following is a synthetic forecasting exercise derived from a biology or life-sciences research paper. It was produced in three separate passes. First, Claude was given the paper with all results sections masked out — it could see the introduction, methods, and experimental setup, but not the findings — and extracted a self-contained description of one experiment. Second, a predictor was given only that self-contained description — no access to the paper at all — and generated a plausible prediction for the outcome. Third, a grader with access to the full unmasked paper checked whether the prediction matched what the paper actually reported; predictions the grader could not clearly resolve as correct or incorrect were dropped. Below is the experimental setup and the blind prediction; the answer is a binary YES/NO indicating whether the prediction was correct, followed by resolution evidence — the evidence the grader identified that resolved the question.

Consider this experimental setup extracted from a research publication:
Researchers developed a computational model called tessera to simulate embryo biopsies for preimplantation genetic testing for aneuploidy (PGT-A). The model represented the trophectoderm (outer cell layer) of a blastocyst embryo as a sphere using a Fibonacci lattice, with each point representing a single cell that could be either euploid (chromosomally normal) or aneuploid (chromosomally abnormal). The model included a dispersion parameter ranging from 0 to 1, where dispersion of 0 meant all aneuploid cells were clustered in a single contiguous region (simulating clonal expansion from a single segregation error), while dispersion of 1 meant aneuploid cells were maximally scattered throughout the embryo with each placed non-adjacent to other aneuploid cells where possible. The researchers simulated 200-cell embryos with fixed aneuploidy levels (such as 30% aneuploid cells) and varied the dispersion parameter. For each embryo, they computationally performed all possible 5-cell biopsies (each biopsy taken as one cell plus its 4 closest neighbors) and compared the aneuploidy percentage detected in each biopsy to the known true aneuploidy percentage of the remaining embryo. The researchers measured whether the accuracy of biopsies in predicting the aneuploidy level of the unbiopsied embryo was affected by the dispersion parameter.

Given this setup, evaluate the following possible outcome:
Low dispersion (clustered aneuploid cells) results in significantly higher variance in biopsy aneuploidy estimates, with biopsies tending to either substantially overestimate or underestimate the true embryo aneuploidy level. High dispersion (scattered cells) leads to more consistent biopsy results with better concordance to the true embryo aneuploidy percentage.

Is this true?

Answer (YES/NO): YES